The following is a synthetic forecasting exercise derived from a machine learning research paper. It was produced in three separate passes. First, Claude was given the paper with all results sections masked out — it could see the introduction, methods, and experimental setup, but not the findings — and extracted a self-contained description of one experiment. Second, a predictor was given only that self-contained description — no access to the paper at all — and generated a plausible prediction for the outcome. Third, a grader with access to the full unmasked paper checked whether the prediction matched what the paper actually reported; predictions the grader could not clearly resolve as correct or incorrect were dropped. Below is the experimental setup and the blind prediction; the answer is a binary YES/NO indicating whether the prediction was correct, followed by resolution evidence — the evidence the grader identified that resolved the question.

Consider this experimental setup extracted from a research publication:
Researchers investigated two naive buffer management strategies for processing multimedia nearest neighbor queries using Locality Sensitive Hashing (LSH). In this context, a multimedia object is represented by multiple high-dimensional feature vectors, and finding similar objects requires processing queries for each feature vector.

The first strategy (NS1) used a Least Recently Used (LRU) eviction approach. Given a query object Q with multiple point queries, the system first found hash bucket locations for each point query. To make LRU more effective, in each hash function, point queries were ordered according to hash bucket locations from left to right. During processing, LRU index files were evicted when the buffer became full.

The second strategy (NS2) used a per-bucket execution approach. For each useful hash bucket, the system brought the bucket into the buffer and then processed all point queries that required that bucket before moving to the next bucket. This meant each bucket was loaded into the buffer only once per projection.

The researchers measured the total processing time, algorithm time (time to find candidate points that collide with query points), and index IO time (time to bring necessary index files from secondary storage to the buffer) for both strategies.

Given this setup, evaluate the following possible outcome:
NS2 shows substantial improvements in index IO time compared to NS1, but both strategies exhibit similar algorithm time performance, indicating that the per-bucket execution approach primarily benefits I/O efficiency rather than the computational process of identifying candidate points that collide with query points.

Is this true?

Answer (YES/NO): NO